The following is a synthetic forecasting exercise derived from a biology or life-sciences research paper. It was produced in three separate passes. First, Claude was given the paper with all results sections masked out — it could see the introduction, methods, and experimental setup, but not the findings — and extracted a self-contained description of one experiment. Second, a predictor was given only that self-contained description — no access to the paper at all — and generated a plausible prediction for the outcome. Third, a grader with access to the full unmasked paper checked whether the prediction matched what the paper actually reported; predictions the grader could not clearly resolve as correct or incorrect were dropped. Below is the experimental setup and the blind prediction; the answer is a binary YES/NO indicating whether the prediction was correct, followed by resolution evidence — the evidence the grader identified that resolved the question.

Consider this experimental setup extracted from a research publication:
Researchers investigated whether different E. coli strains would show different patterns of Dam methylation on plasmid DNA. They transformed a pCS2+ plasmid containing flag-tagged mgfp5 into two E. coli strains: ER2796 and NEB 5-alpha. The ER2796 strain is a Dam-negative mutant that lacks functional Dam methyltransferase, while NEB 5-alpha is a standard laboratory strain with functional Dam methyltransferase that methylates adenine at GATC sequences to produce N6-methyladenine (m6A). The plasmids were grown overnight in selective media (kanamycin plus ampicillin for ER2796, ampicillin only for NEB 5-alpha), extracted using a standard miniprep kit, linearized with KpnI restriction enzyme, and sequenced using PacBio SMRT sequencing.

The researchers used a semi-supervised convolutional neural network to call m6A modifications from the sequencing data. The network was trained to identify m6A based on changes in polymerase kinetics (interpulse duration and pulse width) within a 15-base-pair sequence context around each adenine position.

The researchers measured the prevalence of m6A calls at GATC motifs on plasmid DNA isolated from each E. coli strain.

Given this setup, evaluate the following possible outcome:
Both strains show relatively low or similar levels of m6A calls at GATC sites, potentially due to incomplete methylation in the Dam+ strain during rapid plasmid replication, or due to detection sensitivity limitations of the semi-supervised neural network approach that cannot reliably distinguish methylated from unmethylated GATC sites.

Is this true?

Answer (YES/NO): NO